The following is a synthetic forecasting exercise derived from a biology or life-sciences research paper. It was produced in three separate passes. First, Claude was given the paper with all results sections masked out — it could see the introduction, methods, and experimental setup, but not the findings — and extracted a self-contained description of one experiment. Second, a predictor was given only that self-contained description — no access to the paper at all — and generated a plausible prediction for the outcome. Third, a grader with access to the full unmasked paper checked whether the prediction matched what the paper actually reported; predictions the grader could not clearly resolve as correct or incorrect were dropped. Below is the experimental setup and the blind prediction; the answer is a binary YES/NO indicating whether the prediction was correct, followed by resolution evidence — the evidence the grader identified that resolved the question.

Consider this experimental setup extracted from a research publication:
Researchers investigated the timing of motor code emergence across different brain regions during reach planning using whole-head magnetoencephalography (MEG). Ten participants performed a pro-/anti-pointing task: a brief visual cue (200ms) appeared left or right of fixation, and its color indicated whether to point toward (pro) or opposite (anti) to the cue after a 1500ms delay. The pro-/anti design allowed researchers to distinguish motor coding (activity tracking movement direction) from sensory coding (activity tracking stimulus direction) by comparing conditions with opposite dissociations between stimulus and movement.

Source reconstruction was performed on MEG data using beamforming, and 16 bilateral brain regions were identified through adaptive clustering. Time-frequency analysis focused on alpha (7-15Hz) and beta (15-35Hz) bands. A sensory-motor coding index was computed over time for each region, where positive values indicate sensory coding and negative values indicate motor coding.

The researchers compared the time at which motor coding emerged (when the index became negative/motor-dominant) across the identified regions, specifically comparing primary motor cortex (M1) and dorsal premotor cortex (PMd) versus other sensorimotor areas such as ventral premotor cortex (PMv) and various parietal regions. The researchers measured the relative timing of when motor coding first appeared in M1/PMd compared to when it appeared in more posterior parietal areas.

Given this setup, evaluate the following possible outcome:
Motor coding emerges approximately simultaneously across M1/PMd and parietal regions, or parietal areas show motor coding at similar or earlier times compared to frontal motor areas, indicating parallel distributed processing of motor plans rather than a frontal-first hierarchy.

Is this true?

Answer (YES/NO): NO